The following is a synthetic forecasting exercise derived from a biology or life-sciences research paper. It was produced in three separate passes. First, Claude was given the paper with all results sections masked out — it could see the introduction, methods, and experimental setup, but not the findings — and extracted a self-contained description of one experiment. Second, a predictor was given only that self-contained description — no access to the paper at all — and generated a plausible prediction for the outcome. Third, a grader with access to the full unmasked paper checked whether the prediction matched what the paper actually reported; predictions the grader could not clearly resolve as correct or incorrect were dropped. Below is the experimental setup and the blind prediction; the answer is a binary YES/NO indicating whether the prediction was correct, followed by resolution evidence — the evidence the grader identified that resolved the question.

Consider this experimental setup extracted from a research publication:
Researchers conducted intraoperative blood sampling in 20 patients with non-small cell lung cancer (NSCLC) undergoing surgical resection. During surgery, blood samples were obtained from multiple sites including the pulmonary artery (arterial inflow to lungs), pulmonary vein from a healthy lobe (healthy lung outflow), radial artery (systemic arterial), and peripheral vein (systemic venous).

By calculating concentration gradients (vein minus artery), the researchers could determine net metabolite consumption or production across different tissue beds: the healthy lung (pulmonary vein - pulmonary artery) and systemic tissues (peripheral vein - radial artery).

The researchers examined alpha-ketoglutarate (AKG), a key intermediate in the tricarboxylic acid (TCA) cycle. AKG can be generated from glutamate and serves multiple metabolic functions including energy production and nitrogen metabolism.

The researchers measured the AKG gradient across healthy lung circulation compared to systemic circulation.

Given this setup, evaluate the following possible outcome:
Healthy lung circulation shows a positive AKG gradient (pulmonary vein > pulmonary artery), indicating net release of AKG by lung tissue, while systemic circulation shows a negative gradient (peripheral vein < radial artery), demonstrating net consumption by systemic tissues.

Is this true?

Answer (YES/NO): NO